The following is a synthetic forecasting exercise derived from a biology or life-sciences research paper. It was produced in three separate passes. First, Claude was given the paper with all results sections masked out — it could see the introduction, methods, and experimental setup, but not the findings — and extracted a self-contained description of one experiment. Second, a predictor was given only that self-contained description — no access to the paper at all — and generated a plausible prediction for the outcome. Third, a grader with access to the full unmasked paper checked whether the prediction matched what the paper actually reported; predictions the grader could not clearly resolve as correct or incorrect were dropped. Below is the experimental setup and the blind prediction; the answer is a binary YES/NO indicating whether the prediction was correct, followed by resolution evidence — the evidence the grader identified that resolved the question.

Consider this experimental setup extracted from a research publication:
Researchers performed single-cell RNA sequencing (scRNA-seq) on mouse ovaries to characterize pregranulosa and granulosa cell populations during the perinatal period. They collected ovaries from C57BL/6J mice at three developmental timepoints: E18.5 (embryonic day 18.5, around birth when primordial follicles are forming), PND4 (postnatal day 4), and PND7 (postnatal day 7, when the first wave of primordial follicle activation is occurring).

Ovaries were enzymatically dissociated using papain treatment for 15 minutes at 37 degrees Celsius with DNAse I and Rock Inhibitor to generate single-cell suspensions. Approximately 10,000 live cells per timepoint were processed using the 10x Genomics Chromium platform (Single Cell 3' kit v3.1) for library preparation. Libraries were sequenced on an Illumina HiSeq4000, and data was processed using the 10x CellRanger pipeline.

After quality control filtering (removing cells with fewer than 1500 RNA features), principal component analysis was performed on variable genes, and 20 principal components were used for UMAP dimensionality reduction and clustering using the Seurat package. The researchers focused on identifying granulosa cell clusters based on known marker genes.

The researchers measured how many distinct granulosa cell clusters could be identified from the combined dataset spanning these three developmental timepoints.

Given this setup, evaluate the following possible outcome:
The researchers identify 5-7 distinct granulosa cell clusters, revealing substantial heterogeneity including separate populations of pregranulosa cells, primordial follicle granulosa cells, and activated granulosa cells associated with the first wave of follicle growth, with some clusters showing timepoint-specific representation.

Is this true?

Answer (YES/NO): YES